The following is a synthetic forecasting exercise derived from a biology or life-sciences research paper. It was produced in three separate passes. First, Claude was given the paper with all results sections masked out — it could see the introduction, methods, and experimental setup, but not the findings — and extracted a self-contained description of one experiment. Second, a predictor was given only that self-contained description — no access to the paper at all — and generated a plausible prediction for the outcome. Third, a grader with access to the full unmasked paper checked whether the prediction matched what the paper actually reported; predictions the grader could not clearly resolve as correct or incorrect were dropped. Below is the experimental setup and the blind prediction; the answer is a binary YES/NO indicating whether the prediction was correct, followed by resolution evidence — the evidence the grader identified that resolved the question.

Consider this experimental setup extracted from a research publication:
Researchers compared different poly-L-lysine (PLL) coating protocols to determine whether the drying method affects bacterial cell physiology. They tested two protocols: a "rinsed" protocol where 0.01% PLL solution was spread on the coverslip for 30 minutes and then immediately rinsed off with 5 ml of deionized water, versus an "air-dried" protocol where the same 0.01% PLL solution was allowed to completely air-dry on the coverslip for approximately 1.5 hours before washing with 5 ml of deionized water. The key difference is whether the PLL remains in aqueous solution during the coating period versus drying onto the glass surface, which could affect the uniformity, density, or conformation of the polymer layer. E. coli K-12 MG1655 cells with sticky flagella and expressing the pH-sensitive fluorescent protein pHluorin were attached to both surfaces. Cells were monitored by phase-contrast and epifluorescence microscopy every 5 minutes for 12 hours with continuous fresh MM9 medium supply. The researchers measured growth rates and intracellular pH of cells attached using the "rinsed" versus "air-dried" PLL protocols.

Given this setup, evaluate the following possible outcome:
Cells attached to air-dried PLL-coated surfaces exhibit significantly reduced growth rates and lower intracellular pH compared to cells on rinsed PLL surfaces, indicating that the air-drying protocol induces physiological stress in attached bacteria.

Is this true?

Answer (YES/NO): NO